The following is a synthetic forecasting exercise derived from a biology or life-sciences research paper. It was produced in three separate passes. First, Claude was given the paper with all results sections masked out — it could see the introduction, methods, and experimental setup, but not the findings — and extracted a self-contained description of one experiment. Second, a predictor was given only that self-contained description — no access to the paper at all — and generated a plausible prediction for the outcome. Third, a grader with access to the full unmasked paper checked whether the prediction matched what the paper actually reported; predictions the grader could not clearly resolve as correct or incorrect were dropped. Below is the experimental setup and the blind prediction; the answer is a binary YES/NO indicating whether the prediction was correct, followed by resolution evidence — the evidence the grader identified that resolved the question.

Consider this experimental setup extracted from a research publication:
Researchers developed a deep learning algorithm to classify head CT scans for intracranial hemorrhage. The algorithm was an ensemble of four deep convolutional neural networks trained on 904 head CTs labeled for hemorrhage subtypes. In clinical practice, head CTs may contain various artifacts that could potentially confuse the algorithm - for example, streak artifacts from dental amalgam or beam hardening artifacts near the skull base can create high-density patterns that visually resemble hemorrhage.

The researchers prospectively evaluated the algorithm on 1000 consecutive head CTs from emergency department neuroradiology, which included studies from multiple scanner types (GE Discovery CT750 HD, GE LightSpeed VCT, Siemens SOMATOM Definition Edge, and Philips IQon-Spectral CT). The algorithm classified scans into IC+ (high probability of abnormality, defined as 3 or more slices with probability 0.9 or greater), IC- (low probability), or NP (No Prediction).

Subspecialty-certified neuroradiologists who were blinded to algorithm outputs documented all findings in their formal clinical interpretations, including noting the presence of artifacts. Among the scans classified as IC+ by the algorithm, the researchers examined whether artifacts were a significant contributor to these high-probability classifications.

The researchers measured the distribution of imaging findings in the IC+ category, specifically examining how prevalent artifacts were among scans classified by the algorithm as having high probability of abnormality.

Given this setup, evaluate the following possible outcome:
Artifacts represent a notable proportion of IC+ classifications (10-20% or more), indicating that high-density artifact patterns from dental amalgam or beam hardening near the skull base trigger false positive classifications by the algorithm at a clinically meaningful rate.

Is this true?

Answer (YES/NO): NO